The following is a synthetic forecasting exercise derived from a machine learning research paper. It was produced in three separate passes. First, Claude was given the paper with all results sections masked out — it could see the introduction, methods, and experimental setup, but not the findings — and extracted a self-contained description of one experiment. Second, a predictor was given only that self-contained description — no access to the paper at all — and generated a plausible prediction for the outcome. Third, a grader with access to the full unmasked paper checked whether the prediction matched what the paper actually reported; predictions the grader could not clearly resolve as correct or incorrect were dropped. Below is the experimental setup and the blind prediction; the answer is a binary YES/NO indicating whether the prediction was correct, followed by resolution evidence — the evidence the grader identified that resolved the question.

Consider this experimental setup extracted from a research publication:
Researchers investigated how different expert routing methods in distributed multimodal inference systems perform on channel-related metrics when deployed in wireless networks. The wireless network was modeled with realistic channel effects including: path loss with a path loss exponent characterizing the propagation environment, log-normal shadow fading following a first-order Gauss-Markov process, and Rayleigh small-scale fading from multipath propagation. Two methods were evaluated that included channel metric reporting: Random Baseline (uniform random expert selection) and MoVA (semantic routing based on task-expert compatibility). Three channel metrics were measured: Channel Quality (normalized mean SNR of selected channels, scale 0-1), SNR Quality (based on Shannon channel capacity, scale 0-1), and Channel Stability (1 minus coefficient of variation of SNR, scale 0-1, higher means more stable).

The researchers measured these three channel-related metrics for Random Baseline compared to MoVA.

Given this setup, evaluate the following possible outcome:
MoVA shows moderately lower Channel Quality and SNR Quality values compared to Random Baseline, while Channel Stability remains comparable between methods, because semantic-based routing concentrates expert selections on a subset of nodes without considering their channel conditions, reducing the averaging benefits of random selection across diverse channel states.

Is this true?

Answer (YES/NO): NO